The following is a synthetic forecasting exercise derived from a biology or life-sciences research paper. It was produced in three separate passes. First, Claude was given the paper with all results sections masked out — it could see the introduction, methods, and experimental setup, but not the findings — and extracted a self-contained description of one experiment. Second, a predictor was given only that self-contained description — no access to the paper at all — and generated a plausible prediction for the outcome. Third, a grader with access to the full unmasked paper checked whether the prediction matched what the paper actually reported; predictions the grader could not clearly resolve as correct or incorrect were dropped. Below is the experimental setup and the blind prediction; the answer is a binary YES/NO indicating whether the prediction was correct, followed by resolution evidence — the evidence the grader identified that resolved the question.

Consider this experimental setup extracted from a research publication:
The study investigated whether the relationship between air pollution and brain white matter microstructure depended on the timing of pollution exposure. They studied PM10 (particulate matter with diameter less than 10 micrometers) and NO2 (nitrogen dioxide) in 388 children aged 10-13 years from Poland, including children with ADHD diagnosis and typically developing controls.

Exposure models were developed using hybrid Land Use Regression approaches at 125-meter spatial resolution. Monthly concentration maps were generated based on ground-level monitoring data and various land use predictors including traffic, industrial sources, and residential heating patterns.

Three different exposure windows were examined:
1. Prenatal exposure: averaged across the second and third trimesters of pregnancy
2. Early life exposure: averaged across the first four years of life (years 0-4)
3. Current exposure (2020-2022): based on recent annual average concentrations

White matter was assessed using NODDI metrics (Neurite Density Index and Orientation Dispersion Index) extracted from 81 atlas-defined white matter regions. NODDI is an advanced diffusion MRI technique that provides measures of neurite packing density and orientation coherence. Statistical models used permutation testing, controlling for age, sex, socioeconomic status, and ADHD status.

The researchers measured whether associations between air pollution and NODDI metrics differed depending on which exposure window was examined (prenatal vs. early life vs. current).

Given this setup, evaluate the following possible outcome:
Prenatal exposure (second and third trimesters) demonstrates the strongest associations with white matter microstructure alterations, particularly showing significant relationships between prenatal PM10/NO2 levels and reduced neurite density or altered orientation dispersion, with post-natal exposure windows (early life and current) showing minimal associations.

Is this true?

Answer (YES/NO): NO